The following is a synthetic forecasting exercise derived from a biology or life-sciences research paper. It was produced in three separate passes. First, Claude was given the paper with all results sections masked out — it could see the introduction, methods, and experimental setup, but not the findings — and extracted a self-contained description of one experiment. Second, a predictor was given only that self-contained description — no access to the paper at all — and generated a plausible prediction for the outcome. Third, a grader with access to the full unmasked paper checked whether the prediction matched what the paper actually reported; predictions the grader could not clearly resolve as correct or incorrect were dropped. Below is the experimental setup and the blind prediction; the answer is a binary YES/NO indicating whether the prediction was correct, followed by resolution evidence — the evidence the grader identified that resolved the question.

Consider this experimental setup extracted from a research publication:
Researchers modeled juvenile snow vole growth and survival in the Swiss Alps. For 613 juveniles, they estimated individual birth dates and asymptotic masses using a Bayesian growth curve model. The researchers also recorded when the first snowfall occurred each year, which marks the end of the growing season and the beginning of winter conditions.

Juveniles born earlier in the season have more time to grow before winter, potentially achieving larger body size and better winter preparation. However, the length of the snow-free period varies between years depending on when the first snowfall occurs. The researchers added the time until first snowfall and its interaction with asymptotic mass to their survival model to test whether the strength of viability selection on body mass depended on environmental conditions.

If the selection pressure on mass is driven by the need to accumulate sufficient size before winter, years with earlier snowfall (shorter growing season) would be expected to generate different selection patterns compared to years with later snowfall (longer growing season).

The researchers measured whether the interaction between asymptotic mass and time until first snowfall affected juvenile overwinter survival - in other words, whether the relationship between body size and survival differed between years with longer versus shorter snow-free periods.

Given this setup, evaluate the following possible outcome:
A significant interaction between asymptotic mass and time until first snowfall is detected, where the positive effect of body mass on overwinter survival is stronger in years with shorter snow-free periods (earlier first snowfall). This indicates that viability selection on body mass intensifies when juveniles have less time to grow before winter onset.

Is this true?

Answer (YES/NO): NO